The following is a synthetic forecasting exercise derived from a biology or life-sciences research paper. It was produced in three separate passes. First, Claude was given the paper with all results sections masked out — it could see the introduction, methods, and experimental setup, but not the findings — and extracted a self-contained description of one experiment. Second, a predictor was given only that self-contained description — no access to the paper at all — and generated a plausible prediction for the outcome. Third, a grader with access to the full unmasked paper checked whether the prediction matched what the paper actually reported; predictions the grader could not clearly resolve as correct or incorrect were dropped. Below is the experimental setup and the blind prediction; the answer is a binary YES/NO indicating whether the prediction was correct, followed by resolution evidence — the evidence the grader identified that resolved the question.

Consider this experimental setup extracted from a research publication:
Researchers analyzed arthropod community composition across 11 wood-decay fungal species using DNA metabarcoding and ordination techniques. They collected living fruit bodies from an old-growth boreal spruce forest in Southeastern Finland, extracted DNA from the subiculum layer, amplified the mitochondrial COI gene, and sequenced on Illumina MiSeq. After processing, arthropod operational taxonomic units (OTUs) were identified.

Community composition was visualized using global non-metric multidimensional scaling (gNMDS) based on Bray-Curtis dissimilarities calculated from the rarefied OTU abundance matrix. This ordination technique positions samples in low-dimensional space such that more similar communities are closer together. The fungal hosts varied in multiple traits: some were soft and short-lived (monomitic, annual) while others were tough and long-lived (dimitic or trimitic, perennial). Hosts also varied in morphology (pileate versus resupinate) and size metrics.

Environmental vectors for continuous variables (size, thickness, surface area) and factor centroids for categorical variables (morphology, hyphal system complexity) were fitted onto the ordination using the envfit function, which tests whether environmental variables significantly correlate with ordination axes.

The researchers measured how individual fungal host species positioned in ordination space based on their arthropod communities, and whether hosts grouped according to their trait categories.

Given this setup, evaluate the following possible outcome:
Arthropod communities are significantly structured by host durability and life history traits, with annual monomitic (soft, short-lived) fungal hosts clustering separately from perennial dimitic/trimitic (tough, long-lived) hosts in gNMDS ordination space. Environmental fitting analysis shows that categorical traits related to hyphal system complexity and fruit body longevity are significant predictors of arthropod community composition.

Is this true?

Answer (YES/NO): YES